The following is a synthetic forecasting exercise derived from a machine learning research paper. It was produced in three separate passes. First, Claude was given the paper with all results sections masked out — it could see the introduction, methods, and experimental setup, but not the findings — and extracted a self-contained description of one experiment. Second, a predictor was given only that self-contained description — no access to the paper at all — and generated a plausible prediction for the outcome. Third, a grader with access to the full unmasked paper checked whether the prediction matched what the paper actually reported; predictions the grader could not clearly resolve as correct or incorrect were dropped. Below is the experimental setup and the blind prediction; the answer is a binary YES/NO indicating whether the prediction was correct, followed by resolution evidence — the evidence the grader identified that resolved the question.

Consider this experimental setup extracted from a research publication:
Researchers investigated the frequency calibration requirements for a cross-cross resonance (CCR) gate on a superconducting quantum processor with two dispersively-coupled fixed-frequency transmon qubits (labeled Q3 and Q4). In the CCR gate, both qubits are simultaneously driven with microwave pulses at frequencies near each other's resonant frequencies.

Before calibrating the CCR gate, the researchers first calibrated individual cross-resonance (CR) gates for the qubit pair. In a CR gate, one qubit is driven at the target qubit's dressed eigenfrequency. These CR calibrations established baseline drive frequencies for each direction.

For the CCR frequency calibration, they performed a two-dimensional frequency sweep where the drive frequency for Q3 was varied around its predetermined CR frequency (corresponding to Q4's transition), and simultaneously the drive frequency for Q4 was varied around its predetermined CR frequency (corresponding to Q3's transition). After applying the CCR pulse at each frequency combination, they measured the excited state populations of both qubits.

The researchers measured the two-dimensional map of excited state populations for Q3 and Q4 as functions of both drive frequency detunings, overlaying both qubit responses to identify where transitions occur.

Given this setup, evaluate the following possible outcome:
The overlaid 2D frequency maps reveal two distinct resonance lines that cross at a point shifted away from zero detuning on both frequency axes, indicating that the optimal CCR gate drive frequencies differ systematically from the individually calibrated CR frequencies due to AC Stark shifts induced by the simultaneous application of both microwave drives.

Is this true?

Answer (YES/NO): YES